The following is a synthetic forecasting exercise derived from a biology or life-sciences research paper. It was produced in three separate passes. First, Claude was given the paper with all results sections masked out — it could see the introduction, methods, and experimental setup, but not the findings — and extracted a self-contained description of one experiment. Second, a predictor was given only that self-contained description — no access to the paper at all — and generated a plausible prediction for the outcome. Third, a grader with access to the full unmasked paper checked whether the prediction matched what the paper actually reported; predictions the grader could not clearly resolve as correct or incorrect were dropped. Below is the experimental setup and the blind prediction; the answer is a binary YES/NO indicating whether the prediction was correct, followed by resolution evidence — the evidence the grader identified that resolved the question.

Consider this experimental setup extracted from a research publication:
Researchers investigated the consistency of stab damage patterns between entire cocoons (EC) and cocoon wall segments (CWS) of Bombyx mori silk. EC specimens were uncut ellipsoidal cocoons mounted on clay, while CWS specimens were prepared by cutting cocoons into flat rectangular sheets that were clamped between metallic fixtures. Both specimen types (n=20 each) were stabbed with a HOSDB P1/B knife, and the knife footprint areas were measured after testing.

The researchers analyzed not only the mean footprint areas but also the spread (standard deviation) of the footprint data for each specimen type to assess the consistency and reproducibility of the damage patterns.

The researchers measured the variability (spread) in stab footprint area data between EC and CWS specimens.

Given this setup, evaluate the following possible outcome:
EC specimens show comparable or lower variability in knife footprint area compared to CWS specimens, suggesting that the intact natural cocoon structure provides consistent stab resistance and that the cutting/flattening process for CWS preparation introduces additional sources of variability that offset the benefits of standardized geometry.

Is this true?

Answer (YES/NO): YES